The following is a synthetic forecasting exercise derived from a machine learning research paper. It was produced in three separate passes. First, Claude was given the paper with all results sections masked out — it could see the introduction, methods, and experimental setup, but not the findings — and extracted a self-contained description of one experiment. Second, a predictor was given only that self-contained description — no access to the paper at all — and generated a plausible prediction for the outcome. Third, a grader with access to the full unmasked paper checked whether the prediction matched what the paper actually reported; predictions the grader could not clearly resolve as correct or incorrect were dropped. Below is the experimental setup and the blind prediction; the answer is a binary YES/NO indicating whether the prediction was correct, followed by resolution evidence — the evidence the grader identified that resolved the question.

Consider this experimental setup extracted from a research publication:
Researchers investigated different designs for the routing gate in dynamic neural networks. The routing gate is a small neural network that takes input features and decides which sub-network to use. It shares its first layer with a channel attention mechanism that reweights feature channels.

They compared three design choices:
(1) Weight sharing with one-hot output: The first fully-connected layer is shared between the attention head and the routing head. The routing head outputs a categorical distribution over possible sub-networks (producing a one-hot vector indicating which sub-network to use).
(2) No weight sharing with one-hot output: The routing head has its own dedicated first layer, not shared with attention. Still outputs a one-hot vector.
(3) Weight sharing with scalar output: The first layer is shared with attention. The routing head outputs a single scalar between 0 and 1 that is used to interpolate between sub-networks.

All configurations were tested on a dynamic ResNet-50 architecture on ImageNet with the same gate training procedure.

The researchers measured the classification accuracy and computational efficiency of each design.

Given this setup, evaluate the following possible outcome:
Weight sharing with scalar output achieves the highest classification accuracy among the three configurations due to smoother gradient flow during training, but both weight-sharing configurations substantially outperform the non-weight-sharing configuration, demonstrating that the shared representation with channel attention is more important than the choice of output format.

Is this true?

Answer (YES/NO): NO